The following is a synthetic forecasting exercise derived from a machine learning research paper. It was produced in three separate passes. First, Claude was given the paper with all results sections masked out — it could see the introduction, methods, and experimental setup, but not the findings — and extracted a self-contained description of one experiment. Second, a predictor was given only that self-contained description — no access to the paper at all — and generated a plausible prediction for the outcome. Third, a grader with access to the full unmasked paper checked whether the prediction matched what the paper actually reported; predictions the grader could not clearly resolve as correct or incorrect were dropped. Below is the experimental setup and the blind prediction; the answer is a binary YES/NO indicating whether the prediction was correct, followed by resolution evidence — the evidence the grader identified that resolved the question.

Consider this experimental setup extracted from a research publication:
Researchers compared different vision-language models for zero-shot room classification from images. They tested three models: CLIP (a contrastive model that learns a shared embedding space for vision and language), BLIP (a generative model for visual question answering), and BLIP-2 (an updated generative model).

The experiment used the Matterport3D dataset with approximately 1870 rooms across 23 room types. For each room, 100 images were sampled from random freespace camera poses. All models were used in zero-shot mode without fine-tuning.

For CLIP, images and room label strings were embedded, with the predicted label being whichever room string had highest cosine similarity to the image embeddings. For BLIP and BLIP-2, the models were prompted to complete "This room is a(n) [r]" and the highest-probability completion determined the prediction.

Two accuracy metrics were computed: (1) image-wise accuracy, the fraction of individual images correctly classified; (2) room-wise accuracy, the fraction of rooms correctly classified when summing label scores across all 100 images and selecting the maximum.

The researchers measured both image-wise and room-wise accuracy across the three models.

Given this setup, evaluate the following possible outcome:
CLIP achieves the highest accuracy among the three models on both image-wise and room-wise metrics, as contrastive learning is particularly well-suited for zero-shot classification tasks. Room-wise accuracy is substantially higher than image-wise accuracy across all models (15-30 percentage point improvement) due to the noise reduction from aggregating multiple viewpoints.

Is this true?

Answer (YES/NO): NO